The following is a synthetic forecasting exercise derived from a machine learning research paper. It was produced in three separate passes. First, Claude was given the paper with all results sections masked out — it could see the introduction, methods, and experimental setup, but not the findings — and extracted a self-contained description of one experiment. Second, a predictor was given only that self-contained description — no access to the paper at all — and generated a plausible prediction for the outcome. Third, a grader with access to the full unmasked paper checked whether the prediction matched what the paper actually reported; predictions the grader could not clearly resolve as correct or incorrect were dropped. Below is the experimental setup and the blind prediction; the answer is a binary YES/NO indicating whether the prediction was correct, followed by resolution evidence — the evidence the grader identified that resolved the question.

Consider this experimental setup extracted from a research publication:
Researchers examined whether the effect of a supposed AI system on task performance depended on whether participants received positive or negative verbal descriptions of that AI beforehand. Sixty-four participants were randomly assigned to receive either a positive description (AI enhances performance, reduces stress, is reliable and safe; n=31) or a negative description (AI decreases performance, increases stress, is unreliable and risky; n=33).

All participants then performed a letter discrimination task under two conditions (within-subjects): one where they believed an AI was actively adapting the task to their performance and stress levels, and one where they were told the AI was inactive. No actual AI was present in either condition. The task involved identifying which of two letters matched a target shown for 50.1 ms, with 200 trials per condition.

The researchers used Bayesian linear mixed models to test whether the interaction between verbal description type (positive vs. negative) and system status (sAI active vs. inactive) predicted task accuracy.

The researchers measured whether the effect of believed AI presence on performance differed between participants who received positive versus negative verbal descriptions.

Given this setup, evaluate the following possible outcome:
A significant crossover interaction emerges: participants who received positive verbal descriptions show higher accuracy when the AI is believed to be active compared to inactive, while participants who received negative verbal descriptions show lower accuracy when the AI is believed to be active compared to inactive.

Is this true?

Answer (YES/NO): NO